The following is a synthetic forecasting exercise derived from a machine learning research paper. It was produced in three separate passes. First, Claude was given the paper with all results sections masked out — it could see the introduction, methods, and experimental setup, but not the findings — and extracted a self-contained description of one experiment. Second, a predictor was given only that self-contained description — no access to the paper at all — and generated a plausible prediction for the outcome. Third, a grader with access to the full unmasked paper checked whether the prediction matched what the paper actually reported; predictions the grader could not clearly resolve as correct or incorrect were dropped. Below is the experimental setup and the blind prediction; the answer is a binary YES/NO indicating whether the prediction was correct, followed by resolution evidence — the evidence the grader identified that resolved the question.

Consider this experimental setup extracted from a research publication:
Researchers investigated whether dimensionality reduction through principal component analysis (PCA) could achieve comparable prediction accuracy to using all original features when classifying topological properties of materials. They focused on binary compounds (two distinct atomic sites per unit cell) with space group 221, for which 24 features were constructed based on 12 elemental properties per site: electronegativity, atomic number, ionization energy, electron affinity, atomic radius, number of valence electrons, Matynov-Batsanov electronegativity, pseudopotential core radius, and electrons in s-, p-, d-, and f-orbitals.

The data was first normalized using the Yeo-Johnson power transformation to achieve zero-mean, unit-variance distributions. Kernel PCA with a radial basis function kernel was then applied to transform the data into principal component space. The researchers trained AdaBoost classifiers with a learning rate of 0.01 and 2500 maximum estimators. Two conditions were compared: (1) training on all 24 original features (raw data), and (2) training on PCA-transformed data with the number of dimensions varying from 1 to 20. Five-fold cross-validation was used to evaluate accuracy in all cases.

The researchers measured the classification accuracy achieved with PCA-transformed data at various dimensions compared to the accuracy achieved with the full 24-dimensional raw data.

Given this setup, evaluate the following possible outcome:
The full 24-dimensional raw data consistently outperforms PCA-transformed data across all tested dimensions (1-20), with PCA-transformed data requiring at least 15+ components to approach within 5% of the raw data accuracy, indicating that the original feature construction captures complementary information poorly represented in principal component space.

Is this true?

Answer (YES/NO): NO